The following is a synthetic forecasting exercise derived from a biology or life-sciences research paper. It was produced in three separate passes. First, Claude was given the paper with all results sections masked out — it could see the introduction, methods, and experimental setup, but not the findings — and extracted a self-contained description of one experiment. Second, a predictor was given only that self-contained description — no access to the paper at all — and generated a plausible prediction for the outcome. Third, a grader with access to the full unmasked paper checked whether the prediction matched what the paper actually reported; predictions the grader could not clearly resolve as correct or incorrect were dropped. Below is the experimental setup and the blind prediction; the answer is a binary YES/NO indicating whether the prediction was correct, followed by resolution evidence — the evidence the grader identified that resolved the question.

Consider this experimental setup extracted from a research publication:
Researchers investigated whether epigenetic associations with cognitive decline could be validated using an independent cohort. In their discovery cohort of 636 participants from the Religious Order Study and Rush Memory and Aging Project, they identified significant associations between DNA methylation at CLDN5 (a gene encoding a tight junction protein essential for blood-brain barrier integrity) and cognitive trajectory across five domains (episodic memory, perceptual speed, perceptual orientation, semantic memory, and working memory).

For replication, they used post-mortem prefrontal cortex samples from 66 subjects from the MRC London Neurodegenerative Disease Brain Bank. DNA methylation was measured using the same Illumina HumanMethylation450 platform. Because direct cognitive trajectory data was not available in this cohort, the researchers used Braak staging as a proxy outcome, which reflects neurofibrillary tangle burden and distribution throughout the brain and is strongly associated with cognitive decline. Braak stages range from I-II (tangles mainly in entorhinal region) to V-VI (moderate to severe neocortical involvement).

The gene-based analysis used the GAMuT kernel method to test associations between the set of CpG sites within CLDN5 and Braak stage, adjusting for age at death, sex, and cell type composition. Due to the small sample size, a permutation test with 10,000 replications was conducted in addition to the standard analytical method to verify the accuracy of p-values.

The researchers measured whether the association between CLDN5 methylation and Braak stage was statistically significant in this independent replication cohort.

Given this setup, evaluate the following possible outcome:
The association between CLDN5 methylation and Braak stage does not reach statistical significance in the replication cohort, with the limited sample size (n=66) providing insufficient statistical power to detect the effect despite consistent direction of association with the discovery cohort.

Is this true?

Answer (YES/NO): NO